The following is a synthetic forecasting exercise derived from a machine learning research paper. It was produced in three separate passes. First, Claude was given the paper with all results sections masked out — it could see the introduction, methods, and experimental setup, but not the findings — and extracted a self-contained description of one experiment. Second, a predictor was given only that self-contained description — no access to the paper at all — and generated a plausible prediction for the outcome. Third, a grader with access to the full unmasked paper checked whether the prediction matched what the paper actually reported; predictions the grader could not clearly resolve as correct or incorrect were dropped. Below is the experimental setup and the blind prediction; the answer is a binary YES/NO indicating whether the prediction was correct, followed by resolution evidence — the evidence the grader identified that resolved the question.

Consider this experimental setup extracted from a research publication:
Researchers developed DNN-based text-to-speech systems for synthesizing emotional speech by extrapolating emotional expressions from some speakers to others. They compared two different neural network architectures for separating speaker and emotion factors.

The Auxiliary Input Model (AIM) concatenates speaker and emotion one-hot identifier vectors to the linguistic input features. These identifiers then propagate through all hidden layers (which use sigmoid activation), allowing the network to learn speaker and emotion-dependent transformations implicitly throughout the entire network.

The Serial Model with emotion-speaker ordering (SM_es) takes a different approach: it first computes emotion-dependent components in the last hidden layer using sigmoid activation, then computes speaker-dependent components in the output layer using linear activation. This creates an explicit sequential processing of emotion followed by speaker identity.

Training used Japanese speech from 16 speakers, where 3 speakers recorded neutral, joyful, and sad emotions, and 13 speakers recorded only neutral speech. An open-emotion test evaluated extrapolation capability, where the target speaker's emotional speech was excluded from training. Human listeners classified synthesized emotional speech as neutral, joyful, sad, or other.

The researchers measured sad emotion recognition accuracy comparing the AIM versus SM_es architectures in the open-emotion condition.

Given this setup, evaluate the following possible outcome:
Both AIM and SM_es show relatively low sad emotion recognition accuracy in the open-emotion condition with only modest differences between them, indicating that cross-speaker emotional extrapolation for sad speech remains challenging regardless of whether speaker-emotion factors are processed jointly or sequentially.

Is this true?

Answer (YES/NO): NO